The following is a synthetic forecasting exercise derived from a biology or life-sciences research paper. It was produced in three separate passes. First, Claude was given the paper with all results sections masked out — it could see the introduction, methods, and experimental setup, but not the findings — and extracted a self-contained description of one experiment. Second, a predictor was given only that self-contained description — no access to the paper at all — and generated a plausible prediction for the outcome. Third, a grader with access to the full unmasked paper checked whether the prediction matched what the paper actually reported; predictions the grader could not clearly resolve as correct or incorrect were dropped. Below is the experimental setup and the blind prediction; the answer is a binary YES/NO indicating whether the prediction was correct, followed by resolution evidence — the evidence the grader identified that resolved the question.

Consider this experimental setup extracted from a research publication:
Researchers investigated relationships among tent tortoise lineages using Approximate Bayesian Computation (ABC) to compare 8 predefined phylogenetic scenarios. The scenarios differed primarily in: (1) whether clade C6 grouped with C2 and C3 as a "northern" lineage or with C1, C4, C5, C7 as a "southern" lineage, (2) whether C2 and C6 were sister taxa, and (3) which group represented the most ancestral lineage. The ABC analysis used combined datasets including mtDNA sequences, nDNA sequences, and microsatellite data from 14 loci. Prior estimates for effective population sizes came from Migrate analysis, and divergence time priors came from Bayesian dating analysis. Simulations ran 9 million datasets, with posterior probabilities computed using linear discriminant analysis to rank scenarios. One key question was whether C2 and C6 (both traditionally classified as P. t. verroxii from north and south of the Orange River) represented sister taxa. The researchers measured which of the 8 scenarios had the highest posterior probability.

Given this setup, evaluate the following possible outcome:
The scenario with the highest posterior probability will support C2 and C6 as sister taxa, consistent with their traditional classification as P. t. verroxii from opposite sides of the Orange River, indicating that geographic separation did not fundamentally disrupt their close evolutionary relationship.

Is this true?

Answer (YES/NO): YES